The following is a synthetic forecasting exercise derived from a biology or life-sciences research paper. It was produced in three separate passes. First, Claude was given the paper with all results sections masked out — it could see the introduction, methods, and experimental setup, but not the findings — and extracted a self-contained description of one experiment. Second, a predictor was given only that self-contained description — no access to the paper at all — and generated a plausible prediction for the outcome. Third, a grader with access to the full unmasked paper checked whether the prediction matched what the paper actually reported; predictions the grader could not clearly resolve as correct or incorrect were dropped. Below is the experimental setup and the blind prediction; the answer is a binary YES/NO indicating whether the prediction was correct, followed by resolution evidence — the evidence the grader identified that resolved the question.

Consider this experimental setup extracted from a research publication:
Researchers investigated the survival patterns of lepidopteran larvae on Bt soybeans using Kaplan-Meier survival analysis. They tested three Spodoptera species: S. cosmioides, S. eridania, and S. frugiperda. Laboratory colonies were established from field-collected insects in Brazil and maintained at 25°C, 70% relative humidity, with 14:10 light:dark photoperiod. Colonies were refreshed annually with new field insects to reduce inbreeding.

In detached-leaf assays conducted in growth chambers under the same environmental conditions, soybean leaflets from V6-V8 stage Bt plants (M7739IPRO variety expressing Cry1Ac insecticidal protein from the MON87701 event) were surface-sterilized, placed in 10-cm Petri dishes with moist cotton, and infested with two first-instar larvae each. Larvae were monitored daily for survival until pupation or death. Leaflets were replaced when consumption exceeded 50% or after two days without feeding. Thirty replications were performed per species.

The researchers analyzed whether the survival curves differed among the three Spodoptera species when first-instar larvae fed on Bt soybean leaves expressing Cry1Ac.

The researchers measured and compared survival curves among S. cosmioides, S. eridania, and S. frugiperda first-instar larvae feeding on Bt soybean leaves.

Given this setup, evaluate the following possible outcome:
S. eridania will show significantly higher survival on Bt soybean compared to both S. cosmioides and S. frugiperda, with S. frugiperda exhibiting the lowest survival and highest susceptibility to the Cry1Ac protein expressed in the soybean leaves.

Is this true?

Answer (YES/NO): NO